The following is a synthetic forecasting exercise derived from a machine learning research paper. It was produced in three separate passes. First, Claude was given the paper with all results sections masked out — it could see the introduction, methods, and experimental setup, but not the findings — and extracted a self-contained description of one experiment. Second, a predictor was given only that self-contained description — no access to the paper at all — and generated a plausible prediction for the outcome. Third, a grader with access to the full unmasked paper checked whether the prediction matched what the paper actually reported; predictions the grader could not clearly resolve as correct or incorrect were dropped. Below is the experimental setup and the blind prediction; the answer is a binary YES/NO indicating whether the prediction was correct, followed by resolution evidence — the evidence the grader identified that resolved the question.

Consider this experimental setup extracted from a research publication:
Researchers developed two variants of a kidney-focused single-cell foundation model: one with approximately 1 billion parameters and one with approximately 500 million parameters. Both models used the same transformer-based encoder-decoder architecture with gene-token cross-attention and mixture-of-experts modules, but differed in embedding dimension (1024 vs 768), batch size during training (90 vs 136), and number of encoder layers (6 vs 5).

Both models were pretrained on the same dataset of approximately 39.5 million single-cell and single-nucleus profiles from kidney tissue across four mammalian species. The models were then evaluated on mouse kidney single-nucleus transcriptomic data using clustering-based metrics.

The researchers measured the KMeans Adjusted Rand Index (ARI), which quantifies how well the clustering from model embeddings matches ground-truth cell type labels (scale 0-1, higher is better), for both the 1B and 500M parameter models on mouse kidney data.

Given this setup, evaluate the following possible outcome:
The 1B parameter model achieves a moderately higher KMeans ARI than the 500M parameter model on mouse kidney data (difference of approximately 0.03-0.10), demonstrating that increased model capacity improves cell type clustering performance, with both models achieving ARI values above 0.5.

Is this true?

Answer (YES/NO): NO